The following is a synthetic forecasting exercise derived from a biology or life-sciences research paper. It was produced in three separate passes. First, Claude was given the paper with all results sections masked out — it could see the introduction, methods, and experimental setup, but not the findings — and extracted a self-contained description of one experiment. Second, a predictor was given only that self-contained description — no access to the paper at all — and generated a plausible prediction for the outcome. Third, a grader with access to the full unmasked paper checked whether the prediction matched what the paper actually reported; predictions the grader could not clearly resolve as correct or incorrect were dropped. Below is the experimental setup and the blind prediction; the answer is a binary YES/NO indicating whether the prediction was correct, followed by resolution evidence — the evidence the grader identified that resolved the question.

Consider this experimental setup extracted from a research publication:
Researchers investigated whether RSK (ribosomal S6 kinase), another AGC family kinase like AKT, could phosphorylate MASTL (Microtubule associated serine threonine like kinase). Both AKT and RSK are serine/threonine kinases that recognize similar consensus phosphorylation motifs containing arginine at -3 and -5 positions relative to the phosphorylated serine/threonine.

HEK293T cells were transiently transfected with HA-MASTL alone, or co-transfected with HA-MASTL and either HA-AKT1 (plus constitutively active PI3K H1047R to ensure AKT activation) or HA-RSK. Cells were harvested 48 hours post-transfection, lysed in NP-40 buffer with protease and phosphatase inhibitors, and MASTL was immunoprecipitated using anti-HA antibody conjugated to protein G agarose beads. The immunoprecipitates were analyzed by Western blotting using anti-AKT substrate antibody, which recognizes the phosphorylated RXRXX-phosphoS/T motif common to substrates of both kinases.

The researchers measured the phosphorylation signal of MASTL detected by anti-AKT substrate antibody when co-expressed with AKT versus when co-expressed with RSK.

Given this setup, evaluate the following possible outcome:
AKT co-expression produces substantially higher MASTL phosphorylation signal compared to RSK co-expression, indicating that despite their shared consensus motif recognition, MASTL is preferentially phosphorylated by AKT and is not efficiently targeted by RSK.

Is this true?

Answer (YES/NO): YES